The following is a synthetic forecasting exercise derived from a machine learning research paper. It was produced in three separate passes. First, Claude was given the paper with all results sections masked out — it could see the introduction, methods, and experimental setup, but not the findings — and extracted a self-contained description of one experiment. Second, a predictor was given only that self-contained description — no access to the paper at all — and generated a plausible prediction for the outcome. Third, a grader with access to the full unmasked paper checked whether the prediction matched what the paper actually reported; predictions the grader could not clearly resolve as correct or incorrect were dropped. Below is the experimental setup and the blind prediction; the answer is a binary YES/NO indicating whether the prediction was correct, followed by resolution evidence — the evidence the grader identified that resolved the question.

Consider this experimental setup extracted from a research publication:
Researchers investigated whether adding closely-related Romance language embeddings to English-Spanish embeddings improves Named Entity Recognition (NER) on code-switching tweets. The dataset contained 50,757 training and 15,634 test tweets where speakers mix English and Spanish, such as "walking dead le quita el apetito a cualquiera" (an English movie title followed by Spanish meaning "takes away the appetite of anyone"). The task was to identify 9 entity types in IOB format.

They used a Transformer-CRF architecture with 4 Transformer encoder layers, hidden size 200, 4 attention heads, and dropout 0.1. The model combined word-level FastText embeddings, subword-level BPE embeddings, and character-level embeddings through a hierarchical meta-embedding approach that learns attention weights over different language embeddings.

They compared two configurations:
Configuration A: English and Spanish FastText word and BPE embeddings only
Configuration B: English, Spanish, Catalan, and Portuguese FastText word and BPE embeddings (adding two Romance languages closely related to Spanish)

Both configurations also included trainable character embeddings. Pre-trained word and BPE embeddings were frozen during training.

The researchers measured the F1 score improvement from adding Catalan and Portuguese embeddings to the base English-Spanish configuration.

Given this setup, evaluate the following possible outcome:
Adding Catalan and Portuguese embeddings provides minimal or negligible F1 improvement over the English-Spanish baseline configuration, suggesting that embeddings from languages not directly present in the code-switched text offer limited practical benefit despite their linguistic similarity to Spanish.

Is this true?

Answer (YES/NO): NO